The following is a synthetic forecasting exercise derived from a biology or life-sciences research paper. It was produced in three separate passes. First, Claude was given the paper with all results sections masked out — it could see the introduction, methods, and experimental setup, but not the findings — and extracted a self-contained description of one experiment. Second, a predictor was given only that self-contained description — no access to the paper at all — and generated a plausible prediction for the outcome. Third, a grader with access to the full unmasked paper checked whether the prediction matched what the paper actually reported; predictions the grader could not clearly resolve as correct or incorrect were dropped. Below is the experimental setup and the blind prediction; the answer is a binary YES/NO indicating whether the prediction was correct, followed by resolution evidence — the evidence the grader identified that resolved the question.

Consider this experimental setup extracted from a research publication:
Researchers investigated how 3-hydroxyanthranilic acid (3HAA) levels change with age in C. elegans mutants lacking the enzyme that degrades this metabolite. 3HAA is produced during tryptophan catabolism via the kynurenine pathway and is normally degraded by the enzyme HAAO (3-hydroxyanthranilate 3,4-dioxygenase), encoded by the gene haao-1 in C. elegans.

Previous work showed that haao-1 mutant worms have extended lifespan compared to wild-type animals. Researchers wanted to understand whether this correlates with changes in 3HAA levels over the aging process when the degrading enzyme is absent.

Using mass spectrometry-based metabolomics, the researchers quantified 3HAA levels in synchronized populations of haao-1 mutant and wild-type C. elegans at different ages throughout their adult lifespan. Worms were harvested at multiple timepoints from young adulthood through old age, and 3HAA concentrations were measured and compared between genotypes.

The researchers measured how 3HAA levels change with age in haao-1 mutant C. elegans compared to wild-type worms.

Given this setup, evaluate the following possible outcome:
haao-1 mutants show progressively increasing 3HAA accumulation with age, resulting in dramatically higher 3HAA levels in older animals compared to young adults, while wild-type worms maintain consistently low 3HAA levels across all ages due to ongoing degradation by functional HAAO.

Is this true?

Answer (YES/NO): YES